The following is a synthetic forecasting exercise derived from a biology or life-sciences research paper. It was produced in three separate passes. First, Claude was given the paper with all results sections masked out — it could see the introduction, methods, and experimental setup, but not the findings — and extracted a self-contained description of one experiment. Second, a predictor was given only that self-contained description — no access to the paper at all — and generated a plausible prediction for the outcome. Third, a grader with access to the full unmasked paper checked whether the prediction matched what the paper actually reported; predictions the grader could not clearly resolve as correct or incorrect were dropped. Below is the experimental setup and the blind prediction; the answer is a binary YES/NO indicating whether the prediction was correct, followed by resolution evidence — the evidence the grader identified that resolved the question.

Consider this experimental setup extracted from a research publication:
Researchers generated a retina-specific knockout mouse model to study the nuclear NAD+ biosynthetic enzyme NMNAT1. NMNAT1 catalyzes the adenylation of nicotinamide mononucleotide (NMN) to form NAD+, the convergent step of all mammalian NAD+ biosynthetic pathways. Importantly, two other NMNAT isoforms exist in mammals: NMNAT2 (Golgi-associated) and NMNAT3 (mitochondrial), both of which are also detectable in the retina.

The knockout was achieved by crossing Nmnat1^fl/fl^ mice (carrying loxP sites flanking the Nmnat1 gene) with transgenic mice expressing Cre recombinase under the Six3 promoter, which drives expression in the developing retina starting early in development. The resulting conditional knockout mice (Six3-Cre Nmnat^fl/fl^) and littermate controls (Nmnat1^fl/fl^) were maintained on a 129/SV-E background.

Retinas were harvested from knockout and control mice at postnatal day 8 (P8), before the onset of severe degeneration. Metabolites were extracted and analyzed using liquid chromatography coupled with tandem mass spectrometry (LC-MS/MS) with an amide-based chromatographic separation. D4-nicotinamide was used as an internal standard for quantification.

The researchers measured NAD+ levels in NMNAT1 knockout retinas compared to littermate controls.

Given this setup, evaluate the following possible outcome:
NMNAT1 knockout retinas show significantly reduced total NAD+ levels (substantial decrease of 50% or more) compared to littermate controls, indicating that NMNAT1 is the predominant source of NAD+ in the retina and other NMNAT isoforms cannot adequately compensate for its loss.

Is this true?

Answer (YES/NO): NO